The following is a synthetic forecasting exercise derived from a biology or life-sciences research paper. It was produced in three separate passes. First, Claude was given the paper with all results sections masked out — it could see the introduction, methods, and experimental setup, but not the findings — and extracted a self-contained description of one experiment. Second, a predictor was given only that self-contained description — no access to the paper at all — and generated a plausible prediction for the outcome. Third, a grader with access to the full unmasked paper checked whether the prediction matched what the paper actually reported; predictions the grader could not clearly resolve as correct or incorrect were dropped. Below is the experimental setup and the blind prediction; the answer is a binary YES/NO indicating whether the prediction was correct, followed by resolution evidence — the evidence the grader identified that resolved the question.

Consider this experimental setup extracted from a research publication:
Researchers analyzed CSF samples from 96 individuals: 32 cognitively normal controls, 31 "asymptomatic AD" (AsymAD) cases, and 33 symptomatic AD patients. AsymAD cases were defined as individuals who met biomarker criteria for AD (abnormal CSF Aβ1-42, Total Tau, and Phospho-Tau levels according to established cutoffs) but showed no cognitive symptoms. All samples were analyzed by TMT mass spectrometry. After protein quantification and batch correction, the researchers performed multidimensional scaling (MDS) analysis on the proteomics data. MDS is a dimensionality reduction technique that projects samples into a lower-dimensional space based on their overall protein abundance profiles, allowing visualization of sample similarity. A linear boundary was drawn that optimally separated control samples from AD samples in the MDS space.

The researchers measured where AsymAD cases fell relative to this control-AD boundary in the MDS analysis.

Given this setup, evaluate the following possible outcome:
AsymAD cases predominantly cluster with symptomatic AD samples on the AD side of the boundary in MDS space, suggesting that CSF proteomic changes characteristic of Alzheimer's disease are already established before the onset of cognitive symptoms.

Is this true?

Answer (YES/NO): NO